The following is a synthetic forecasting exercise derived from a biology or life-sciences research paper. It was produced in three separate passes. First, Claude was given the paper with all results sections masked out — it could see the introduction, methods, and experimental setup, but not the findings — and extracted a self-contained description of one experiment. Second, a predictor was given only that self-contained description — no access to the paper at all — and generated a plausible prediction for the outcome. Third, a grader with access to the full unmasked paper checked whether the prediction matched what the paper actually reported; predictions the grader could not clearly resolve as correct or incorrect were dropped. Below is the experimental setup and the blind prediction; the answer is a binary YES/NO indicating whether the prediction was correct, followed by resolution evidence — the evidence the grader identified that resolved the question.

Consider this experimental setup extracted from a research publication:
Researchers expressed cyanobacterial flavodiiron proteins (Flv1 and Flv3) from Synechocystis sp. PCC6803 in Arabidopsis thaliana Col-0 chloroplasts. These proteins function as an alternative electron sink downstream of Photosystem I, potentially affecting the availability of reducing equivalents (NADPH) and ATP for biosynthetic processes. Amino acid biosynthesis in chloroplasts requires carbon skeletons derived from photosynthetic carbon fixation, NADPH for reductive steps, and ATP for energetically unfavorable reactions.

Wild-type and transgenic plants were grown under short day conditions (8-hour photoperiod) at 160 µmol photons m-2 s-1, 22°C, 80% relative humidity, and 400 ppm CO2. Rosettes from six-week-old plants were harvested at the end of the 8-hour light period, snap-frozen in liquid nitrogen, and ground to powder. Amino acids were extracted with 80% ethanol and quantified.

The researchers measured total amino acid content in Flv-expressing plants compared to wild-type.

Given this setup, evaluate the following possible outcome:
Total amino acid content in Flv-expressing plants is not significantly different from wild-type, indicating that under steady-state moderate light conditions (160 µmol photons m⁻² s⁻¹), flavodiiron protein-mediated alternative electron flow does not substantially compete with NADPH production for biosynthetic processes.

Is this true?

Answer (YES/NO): NO